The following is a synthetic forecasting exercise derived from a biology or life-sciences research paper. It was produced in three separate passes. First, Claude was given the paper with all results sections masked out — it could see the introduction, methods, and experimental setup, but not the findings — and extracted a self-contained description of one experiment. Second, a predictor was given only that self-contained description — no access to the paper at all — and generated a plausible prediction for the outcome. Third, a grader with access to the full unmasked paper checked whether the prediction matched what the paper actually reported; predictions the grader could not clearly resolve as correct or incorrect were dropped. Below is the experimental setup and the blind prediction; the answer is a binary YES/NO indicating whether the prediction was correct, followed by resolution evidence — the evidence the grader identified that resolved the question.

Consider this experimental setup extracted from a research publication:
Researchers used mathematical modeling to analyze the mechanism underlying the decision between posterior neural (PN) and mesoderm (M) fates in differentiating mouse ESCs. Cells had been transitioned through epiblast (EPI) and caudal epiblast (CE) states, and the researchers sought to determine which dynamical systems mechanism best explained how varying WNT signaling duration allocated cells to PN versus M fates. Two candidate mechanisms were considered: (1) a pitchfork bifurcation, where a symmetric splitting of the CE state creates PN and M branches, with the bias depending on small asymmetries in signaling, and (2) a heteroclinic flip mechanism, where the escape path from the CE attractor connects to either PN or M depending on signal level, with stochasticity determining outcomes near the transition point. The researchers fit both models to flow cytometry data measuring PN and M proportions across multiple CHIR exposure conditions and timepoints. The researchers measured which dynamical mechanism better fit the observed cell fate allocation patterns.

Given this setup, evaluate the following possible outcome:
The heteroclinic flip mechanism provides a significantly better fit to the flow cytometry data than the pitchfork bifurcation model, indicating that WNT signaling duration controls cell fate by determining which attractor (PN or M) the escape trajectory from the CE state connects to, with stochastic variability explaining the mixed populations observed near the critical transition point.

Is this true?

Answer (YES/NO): NO